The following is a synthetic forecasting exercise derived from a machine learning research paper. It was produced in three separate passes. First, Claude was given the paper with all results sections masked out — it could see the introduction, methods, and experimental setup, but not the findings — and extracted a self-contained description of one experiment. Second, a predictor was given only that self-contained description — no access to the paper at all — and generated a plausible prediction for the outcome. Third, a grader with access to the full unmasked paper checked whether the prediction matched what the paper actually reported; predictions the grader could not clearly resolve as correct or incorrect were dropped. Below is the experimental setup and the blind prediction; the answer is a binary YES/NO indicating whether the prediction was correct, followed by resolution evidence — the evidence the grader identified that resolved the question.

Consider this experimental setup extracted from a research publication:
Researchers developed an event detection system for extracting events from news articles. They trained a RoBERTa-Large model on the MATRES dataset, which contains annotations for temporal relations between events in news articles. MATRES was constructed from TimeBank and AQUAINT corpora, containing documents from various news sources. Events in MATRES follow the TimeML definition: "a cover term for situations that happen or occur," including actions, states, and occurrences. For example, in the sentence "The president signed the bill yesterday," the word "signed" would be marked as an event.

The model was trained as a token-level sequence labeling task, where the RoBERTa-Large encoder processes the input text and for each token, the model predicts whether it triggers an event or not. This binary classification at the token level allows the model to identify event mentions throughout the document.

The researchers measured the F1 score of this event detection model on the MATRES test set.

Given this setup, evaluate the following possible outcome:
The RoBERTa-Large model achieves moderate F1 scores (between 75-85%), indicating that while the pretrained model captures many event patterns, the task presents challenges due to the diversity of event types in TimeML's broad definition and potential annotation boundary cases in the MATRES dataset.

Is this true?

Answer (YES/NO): NO